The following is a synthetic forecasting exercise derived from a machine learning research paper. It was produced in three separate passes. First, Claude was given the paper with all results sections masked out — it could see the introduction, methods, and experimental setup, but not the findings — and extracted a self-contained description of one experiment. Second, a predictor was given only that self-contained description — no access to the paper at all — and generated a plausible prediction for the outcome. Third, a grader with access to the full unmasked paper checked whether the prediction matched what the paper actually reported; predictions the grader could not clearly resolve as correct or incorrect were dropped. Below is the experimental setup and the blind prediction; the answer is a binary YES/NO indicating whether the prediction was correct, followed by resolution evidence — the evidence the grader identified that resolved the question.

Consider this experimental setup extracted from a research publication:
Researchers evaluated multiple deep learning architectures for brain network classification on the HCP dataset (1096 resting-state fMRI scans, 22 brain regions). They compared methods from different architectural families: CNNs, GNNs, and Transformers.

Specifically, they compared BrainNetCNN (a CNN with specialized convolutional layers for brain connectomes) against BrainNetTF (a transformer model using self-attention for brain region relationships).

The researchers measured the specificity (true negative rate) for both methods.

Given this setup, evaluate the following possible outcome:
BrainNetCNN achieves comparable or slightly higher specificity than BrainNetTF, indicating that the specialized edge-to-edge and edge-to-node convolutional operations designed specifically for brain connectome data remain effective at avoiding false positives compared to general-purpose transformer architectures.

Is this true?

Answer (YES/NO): NO